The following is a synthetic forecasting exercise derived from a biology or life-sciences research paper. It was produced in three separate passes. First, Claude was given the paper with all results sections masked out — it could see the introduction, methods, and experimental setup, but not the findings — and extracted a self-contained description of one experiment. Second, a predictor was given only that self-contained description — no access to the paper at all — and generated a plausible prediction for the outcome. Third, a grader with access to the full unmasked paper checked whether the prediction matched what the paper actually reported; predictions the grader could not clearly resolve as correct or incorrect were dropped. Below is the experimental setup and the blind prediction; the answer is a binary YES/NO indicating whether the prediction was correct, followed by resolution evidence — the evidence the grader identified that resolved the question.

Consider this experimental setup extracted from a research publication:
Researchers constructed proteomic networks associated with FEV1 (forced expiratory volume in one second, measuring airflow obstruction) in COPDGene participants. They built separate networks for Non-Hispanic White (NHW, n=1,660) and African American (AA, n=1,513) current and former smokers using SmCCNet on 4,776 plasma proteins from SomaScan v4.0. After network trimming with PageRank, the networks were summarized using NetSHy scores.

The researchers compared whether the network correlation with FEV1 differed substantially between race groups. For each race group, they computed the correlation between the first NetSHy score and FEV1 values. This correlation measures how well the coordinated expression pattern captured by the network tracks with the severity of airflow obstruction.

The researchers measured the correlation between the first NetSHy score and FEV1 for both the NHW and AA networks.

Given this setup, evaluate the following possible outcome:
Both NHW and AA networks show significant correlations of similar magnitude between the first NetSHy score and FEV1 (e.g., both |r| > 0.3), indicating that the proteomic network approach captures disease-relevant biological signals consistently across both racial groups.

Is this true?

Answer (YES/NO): NO